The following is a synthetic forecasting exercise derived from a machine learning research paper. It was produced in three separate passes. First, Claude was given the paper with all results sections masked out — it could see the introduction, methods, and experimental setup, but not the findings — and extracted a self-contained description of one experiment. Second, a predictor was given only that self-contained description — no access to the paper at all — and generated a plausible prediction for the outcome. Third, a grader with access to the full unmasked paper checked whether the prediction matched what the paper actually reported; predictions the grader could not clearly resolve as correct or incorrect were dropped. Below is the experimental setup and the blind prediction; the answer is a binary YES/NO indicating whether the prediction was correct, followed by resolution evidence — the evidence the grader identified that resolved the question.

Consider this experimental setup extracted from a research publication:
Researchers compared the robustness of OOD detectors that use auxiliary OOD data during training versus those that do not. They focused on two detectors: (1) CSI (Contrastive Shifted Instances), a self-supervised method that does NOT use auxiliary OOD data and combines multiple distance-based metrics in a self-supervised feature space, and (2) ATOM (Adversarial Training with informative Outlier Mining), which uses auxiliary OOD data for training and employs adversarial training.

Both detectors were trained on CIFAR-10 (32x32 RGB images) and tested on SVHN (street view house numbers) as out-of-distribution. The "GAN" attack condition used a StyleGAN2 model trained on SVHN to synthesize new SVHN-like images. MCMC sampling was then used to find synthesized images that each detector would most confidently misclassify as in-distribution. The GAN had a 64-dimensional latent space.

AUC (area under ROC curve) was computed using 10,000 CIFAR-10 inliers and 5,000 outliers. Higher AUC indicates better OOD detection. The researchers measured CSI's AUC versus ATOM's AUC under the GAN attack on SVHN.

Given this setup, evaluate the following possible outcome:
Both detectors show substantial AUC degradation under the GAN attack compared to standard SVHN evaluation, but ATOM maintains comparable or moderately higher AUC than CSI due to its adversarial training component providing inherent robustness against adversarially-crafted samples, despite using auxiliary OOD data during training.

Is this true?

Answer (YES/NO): NO